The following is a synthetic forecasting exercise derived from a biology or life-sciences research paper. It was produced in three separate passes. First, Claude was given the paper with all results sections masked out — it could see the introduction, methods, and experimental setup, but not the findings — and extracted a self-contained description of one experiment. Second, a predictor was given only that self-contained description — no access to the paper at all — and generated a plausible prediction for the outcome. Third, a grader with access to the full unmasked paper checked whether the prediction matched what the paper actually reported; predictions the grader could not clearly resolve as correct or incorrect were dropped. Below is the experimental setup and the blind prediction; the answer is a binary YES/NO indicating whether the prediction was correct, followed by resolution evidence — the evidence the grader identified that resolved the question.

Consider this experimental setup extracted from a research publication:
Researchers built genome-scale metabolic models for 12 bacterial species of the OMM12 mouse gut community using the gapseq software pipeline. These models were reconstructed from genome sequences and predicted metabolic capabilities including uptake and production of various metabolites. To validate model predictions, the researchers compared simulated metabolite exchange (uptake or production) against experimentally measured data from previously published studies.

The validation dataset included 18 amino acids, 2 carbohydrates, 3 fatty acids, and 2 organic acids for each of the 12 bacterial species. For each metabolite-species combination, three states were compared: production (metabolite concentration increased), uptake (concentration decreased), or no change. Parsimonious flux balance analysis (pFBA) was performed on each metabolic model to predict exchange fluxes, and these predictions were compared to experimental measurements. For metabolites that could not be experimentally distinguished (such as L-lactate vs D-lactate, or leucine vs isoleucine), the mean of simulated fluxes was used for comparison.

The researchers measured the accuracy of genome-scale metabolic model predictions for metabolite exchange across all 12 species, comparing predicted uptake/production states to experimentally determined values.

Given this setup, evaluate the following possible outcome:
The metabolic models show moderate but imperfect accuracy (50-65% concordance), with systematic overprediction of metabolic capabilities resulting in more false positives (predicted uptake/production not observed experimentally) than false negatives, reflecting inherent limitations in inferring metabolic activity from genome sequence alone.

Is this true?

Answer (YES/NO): NO